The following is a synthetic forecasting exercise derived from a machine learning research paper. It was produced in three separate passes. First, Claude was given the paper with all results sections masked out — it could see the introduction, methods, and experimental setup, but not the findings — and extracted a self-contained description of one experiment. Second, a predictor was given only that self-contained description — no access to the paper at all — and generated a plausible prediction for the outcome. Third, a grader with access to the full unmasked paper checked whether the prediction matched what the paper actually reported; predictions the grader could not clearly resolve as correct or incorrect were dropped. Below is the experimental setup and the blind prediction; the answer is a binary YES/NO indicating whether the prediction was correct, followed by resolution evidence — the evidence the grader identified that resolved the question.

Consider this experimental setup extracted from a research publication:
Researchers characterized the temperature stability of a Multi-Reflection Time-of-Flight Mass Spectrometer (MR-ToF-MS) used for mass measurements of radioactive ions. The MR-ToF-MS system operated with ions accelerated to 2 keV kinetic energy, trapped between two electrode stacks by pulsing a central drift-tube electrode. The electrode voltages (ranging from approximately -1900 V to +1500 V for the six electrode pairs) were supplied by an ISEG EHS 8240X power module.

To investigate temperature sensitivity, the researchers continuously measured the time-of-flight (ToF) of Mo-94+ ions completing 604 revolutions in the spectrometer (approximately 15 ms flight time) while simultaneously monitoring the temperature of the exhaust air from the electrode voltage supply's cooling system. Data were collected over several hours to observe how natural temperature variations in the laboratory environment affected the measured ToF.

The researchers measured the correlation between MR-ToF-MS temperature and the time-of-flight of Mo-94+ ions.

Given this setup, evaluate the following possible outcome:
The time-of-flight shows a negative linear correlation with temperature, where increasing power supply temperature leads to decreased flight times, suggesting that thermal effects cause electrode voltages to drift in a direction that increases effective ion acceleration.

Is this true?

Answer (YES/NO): YES